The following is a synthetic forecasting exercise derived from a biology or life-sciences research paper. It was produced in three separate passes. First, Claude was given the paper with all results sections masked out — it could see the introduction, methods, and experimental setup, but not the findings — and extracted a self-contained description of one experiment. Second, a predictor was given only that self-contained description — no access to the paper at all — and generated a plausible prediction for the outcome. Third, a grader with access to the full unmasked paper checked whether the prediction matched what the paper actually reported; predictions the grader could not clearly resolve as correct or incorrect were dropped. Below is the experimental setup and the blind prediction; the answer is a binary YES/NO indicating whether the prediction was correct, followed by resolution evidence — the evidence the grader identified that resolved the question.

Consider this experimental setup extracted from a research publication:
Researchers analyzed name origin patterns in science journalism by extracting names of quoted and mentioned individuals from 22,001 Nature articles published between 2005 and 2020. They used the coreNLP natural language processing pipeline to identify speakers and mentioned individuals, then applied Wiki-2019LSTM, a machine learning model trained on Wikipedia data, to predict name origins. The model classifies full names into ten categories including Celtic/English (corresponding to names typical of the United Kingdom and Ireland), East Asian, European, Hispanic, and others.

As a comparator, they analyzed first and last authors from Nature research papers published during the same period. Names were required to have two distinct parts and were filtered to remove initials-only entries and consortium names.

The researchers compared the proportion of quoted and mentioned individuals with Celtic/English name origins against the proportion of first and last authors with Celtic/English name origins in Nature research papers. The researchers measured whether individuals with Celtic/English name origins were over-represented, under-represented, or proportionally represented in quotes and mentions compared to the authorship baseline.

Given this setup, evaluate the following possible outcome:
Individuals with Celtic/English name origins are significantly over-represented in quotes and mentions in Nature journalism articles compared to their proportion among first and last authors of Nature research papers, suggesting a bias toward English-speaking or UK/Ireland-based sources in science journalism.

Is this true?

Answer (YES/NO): YES